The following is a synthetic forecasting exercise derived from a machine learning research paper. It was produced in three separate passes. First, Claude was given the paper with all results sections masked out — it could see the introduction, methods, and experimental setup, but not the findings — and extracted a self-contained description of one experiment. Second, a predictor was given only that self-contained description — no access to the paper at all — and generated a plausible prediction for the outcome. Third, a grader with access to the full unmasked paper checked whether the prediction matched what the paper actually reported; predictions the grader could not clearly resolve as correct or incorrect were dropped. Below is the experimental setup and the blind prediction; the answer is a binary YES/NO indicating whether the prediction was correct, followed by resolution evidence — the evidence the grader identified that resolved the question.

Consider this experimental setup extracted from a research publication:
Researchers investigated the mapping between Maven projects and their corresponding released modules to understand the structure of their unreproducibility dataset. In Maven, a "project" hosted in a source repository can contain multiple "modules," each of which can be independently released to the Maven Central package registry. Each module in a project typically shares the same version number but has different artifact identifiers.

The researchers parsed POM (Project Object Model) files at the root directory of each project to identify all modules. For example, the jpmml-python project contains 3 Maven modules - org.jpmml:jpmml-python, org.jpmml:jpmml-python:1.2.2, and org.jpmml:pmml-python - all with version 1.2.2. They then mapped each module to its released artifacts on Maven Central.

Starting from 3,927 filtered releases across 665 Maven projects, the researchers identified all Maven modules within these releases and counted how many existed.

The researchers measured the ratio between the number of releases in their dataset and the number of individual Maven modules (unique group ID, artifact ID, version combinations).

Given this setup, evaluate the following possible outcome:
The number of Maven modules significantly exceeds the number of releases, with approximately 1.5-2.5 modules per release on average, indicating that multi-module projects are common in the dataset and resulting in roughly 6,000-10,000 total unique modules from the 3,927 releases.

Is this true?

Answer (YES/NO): YES